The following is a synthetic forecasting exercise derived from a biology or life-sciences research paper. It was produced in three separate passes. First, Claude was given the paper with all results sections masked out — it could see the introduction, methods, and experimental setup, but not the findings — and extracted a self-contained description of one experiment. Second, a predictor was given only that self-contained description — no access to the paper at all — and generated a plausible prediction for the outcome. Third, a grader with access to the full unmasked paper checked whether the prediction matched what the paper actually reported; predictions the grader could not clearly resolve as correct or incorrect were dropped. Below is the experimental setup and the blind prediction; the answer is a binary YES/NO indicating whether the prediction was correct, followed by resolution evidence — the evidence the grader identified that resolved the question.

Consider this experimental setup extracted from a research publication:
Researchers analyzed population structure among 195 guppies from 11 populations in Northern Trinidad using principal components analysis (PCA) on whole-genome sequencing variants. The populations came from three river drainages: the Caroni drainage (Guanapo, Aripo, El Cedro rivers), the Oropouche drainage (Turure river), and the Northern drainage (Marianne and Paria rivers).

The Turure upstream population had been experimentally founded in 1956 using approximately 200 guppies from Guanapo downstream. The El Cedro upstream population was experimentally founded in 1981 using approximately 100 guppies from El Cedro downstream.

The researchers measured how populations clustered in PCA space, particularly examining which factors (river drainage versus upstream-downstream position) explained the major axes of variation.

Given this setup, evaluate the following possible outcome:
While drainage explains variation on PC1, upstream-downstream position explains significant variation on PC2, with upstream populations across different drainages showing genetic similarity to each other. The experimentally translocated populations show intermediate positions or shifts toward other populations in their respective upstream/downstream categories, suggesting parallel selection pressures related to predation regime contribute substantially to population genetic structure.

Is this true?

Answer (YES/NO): NO